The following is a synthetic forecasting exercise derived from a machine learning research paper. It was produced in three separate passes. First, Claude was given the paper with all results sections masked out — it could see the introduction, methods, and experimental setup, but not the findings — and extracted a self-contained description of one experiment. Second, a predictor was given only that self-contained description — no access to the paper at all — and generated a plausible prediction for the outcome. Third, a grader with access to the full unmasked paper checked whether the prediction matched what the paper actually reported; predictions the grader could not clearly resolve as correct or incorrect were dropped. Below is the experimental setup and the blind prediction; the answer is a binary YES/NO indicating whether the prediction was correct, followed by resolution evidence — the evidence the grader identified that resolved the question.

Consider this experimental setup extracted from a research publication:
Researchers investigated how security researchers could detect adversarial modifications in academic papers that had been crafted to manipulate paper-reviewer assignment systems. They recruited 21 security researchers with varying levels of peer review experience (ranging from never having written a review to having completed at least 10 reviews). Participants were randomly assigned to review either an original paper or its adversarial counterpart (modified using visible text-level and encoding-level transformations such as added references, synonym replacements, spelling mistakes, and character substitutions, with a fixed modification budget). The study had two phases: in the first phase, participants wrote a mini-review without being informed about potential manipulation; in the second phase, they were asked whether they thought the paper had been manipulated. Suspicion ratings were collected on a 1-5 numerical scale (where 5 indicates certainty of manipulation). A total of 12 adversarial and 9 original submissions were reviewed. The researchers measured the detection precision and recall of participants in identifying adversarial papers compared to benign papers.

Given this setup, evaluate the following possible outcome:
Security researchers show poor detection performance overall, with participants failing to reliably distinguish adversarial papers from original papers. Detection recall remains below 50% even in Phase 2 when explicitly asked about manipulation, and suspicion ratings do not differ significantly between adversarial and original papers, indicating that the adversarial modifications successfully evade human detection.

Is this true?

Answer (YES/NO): YES